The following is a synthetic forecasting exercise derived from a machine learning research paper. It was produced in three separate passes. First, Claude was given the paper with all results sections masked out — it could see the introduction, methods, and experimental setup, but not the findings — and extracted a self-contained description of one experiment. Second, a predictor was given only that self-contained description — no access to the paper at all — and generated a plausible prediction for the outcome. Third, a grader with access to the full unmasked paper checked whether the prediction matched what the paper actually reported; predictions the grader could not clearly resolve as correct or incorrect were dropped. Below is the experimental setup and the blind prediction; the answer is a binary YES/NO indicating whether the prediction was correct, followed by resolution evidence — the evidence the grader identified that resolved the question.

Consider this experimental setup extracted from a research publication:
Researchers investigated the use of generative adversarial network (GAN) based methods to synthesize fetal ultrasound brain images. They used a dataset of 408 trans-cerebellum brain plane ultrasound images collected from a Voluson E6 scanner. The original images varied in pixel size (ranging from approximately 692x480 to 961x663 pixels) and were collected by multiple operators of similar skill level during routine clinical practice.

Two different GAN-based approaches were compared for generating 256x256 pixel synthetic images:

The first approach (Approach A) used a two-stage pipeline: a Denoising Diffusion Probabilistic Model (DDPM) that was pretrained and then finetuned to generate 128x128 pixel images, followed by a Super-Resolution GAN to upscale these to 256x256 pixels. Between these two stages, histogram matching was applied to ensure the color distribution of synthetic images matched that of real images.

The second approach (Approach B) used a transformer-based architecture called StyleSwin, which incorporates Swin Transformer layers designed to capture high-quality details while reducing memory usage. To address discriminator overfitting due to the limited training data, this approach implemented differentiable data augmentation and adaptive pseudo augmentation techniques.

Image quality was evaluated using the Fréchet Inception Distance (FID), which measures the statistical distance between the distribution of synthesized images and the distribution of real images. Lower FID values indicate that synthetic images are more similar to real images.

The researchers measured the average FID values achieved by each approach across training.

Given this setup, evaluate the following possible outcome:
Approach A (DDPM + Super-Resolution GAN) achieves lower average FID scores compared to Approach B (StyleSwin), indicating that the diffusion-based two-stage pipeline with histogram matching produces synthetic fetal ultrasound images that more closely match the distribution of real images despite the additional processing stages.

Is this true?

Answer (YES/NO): YES